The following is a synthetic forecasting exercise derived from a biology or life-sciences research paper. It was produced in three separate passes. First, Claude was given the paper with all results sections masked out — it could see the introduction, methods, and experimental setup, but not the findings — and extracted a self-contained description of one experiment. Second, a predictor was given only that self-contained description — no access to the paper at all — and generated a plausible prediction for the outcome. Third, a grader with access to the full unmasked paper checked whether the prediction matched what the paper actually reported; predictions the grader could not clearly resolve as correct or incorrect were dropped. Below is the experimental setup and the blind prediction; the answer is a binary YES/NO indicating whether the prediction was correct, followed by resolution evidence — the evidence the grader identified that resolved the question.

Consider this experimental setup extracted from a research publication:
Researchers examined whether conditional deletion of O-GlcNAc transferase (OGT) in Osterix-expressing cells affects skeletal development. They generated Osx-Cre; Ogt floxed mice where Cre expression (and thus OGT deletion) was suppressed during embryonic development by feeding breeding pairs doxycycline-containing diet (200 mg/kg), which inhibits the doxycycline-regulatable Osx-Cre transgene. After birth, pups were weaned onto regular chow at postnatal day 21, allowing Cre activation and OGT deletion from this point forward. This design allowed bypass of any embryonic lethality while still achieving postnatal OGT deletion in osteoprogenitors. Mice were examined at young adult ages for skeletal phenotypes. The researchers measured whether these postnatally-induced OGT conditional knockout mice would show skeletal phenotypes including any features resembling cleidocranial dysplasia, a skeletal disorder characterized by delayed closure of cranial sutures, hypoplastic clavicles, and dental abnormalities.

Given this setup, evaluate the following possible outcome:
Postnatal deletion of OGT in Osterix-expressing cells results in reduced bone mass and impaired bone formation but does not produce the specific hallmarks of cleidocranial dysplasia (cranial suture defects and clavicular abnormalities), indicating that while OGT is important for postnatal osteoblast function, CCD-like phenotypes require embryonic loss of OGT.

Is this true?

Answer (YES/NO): YES